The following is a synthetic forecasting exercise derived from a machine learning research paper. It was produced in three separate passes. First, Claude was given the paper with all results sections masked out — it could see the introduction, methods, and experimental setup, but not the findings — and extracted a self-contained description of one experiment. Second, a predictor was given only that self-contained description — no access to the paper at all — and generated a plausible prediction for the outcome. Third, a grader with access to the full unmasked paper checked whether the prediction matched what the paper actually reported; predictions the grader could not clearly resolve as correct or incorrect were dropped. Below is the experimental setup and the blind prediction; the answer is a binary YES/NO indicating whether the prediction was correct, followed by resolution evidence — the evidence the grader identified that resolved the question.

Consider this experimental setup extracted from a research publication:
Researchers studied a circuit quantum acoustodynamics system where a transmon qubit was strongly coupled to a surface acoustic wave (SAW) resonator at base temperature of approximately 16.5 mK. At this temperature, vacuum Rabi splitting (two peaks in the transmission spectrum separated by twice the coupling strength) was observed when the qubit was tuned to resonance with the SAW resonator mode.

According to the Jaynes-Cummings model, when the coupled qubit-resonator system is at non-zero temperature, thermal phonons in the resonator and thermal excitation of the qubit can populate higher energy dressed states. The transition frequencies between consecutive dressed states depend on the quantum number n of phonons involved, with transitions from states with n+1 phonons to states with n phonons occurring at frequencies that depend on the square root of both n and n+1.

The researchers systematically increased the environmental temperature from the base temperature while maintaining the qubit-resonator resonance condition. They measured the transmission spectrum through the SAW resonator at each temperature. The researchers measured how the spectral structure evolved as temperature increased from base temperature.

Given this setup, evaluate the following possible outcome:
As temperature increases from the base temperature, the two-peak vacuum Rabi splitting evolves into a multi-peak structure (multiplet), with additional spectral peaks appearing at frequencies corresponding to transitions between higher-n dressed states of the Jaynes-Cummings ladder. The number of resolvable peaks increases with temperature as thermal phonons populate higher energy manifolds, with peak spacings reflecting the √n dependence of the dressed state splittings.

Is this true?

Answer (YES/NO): NO